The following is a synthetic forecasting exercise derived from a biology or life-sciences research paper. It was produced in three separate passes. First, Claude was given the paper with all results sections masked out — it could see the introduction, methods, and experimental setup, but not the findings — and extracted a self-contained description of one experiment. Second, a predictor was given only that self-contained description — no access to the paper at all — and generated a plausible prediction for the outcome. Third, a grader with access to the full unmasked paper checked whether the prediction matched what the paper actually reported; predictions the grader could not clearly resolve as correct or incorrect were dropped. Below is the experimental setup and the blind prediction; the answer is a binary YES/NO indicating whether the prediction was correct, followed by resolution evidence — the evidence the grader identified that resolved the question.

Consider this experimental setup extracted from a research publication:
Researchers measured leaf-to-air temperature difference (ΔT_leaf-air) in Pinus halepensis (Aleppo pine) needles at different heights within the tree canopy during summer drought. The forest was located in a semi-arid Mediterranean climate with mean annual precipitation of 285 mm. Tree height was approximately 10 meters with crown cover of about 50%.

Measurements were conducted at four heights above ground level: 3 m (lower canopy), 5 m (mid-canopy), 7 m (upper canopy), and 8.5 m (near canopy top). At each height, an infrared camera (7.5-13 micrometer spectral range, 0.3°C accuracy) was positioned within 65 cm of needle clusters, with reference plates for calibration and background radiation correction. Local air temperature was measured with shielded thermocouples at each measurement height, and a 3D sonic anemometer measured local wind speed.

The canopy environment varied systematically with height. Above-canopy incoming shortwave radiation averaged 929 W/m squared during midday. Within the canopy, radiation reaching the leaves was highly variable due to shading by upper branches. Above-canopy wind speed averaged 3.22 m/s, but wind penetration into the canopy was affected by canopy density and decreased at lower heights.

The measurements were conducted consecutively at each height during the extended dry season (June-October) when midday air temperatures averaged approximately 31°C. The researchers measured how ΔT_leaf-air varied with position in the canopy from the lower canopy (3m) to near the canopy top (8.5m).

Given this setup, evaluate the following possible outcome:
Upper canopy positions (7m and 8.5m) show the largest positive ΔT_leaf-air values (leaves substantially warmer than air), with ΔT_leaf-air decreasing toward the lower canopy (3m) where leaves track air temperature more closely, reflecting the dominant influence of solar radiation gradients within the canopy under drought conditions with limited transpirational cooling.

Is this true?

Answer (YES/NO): NO